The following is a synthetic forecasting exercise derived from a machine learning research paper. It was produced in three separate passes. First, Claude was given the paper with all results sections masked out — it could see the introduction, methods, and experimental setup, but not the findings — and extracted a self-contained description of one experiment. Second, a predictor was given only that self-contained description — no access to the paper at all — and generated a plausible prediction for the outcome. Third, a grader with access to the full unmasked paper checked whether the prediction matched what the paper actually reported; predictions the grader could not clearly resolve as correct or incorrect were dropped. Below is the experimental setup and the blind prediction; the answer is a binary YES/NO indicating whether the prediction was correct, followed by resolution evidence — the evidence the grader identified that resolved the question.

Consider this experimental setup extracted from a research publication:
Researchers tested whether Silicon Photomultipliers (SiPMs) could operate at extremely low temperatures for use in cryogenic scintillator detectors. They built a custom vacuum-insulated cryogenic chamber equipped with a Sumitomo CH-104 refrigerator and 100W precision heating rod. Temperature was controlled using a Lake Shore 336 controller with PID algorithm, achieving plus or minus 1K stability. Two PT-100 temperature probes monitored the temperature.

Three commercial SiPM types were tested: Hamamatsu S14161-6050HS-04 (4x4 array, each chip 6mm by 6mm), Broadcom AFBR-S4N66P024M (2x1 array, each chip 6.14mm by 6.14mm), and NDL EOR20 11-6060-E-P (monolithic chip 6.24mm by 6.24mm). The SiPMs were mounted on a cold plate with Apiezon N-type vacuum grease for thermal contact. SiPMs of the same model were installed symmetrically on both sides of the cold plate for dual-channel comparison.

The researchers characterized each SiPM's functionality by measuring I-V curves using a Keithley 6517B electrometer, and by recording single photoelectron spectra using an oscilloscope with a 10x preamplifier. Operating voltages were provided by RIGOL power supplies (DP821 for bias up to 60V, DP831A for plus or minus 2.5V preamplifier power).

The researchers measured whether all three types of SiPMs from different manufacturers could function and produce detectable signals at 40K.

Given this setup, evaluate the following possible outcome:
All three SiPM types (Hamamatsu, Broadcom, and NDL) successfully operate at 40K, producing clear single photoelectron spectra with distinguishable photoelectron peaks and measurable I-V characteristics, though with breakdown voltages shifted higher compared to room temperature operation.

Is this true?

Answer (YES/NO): NO